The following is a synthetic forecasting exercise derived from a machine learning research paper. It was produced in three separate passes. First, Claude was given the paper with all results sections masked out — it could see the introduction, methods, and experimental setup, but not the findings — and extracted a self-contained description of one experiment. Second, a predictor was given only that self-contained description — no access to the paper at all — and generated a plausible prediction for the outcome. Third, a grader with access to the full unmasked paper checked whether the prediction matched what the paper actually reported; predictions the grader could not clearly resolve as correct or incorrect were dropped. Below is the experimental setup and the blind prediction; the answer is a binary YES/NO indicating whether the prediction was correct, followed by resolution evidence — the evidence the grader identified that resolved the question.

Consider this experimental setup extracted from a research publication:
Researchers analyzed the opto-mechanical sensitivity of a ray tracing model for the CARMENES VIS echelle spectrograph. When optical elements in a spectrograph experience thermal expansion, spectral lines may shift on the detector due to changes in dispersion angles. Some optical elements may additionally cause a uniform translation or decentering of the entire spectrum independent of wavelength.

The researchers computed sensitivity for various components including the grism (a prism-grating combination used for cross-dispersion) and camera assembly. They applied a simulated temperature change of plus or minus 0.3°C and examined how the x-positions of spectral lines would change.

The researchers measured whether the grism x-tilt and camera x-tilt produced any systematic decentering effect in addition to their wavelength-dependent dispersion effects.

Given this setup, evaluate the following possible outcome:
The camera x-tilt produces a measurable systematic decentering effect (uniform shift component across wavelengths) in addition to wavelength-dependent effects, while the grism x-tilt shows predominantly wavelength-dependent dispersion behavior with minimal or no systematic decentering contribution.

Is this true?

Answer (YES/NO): NO